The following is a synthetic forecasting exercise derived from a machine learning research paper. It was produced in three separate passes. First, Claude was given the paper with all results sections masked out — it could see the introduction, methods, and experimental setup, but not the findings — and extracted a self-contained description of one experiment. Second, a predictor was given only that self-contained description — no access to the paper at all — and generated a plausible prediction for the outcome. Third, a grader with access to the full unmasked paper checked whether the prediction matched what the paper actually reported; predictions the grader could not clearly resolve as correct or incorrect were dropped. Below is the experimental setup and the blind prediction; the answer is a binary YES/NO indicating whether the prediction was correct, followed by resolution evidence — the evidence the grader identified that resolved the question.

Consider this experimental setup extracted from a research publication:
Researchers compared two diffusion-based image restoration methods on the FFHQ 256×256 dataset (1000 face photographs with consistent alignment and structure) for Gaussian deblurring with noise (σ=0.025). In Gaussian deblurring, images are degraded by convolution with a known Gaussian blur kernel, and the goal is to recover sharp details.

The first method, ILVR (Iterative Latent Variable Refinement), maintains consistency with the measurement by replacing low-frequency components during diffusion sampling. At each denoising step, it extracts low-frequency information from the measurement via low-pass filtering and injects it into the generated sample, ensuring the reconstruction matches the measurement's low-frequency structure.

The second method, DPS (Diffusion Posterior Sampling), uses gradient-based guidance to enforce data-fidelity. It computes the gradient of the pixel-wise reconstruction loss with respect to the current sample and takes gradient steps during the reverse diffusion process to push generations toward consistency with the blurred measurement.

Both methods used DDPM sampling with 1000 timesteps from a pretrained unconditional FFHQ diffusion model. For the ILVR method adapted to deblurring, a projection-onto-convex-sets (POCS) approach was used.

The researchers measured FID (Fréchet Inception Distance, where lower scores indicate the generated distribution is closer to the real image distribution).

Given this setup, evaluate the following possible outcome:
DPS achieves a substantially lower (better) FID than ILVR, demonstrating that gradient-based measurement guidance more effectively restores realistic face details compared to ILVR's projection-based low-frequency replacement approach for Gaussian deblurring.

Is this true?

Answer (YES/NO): YES